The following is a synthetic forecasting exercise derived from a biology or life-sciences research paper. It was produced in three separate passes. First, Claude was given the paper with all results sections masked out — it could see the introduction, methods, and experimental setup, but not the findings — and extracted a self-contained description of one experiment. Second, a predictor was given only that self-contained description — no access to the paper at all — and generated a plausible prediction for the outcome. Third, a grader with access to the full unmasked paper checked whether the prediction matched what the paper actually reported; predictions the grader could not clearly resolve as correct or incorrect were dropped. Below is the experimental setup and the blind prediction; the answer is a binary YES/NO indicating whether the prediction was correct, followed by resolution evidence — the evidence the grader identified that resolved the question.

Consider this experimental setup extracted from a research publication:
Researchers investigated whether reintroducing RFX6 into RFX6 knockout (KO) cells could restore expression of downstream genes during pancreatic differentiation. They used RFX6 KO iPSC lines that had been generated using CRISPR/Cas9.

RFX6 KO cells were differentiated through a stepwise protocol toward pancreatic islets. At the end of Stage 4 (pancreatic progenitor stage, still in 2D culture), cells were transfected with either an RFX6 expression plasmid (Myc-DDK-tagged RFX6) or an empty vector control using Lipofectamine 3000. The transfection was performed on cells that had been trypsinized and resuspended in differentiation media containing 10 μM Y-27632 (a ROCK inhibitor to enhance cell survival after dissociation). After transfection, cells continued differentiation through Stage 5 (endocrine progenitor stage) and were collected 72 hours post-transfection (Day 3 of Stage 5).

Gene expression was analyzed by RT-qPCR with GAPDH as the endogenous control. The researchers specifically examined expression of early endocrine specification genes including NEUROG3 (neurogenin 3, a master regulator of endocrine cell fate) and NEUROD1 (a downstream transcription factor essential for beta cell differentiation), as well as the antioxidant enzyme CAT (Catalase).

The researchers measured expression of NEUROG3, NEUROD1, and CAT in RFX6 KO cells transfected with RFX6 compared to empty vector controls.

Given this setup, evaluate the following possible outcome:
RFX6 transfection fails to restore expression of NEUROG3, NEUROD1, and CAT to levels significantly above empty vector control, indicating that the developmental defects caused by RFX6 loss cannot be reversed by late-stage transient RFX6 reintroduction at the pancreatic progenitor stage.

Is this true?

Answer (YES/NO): NO